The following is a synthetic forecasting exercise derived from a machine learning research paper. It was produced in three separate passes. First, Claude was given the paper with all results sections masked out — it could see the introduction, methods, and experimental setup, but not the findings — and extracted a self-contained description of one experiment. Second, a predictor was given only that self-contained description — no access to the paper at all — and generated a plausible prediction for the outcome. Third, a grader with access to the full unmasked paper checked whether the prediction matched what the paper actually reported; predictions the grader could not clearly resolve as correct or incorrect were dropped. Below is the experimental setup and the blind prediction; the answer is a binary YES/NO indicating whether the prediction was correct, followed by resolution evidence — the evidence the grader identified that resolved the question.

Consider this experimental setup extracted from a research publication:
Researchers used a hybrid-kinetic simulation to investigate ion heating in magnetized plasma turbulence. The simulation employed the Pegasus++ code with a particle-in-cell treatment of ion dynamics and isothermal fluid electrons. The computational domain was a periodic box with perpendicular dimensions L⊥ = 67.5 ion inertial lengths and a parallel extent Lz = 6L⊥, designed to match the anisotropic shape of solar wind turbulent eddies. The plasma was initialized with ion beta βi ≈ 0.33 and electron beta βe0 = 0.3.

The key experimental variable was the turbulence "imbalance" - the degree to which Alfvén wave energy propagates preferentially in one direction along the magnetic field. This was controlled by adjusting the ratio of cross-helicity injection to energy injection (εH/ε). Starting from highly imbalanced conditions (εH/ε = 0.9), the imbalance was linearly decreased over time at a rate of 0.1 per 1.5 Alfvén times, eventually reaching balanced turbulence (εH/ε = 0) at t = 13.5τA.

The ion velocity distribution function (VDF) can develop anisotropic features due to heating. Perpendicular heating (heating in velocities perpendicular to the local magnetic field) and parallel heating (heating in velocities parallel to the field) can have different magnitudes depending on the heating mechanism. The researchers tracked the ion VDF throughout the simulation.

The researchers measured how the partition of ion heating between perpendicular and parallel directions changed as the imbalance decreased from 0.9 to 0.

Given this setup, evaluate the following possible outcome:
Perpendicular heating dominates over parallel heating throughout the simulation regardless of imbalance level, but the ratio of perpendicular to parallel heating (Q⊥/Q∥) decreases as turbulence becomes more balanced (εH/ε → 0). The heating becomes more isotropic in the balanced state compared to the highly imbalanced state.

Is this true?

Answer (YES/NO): NO